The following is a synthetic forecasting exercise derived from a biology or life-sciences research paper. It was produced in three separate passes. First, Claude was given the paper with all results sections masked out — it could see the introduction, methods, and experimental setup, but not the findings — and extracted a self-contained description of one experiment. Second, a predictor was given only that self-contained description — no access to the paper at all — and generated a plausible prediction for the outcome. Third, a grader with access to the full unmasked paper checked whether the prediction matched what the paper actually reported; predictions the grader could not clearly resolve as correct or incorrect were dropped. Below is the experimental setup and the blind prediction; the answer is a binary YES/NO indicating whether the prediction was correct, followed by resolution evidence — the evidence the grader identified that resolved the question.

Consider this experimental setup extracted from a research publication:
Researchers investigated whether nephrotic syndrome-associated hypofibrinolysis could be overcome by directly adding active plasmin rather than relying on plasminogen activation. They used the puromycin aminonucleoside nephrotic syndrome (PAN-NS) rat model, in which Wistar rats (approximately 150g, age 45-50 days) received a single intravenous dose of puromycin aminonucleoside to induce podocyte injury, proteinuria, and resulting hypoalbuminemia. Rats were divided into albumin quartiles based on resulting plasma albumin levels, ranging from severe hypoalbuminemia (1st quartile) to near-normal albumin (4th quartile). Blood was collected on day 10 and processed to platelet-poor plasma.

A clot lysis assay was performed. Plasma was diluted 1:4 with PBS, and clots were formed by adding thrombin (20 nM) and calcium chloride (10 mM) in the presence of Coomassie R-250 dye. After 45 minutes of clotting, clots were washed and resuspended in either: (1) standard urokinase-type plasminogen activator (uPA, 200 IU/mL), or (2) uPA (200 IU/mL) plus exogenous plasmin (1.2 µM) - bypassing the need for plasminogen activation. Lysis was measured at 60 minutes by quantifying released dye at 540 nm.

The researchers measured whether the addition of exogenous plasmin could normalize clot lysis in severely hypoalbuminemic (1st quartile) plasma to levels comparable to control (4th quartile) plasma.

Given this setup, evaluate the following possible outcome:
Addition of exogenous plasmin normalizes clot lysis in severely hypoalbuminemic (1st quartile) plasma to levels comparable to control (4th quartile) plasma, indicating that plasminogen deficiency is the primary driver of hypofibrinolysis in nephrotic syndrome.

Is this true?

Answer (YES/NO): NO